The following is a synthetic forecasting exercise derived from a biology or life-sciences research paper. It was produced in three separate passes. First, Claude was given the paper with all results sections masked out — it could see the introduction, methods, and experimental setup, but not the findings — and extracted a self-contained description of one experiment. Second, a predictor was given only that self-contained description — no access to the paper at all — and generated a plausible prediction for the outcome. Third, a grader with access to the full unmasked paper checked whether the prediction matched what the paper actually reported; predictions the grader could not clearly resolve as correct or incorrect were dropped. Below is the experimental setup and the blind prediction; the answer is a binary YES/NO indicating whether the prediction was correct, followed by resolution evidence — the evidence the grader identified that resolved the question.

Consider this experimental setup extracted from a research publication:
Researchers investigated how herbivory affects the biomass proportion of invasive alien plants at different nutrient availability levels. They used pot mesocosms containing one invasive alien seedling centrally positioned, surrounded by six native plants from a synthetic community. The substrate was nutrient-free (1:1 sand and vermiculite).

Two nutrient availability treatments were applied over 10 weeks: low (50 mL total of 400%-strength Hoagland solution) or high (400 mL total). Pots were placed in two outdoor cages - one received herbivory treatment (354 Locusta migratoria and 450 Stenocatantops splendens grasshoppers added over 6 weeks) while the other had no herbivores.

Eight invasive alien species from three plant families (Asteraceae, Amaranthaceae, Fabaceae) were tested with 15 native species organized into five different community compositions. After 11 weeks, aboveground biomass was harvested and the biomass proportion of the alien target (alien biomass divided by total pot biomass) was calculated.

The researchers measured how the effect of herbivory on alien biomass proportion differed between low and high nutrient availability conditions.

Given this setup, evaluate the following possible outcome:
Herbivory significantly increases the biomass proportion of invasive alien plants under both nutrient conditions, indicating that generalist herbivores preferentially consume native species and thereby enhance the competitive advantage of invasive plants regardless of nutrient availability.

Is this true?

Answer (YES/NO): NO